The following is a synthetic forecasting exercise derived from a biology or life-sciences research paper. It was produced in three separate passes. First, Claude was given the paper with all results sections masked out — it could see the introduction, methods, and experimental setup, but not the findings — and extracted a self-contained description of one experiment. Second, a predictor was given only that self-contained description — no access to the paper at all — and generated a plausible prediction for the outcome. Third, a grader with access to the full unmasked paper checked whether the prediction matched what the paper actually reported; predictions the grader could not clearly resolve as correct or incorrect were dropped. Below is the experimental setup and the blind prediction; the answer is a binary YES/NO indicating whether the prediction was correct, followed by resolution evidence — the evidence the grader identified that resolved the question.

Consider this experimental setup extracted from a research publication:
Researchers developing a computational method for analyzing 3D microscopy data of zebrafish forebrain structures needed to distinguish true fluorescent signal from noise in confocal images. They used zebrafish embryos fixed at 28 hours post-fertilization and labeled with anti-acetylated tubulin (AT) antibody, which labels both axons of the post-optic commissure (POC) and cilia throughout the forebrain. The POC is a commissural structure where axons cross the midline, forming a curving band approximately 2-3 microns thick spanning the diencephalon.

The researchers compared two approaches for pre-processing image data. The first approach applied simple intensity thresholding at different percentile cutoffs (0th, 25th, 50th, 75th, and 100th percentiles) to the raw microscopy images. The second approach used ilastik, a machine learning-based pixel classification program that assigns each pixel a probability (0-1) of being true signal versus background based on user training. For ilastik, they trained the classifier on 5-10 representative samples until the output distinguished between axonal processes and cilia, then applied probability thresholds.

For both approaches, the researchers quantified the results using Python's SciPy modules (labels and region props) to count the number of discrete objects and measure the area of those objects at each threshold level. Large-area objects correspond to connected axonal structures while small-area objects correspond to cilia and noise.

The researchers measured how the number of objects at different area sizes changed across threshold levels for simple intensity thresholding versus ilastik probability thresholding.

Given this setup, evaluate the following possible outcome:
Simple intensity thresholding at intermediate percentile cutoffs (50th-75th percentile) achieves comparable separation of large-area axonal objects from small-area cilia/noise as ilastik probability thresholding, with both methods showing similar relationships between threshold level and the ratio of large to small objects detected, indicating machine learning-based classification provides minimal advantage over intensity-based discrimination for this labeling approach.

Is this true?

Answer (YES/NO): NO